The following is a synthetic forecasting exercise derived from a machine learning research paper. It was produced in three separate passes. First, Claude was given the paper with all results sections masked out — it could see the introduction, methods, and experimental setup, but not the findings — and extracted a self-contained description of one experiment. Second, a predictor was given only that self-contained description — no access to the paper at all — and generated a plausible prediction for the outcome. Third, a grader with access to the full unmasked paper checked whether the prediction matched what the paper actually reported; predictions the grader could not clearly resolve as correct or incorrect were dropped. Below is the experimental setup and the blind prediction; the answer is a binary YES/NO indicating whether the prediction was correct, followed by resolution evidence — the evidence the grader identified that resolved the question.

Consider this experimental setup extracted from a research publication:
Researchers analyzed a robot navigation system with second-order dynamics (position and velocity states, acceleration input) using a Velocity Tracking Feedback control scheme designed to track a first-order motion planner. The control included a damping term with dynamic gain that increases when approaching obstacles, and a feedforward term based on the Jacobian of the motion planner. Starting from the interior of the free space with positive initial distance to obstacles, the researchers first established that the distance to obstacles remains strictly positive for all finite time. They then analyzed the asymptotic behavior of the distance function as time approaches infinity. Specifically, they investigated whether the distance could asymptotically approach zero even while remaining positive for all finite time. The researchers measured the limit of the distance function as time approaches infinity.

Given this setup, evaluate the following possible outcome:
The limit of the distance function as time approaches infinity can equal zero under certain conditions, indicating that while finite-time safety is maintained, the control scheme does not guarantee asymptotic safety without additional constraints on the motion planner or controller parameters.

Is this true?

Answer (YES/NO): NO